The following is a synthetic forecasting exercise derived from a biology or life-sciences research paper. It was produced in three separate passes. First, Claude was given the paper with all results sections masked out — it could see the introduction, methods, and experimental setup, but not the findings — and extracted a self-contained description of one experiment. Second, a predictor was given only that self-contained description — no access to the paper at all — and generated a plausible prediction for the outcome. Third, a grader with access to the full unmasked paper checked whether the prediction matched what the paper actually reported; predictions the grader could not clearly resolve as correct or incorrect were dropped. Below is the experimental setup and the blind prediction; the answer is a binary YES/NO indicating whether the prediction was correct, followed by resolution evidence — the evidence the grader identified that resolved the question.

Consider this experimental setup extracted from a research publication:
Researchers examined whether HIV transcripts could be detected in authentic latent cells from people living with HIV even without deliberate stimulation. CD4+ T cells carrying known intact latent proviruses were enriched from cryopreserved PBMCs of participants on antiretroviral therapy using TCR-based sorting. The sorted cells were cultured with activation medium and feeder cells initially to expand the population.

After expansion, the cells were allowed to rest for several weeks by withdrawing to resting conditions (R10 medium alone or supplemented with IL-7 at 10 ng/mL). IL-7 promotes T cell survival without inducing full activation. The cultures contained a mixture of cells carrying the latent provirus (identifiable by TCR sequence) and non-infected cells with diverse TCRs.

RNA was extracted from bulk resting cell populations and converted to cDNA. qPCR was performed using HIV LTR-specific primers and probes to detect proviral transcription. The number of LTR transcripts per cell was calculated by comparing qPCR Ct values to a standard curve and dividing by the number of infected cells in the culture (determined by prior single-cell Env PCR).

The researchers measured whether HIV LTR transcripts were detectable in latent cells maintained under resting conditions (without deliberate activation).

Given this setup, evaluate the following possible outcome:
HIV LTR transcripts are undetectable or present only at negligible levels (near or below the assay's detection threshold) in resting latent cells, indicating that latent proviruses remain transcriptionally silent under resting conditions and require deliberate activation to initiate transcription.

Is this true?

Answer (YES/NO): NO